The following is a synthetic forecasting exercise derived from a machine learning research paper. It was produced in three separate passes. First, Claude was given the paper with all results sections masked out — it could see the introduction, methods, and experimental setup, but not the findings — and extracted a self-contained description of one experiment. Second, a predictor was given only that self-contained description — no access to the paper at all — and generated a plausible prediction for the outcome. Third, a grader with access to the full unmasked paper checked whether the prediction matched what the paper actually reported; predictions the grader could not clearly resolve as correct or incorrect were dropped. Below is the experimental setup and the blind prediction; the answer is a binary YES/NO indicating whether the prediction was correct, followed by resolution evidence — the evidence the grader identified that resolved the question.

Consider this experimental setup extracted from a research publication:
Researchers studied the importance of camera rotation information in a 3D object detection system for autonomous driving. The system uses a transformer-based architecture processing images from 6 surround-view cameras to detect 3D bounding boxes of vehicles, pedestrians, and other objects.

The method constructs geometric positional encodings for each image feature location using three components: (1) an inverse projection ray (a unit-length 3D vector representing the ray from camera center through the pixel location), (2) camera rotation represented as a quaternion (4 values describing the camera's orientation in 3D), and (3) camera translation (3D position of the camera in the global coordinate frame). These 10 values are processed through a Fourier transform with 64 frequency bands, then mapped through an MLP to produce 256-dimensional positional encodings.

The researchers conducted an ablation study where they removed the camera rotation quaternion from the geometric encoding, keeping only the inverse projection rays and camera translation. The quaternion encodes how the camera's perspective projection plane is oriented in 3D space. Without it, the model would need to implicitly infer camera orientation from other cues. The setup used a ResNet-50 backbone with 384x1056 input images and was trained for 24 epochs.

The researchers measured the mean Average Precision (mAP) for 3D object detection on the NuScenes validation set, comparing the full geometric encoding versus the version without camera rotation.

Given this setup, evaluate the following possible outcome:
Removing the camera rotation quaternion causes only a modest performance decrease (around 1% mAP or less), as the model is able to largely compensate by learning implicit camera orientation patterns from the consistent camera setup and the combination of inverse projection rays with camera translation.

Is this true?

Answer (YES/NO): NO